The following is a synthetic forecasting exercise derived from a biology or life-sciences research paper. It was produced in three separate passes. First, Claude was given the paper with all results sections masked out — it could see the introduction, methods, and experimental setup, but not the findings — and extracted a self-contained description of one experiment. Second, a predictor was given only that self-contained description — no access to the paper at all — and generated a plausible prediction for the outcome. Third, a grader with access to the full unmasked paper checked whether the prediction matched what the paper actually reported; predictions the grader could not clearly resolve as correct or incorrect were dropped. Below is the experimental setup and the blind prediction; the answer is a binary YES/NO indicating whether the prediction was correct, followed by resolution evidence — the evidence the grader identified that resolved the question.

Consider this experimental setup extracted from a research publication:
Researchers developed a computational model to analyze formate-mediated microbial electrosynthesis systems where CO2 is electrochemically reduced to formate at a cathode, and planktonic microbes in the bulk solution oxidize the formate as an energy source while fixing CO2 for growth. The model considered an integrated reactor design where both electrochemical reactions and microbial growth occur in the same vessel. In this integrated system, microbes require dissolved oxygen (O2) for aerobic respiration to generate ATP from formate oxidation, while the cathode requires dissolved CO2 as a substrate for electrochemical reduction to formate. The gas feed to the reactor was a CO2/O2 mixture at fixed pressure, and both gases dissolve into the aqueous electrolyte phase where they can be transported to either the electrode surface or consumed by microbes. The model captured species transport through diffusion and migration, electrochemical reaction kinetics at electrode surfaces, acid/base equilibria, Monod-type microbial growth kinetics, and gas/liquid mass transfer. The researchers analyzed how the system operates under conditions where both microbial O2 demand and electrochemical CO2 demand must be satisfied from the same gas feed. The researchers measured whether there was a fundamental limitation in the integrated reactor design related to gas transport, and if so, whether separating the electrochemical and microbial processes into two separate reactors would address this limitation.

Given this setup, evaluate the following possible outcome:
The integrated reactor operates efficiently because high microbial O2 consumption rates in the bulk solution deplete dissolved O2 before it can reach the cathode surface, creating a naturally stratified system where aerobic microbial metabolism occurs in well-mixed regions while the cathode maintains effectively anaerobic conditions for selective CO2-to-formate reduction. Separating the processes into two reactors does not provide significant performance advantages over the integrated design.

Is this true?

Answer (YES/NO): NO